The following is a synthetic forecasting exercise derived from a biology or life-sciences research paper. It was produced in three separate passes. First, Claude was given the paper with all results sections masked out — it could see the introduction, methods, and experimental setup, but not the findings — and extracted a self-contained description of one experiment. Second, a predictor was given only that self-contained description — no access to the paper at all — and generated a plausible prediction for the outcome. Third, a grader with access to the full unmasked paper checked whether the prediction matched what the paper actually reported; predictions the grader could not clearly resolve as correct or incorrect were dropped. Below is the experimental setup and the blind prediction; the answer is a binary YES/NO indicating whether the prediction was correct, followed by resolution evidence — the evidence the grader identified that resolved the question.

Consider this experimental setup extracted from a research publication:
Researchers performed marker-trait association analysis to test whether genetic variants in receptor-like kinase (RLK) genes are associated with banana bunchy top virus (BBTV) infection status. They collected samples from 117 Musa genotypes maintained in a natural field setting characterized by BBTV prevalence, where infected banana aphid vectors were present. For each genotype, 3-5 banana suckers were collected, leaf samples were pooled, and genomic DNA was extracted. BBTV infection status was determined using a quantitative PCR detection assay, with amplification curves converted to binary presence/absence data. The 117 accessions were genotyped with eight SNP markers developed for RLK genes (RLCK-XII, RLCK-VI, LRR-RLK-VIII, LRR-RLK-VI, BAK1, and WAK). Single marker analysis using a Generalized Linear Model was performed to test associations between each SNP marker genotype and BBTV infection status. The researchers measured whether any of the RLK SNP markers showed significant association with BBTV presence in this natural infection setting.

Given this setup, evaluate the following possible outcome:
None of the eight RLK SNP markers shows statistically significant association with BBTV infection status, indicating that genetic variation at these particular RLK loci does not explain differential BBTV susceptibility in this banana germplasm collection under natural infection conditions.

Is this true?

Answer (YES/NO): NO